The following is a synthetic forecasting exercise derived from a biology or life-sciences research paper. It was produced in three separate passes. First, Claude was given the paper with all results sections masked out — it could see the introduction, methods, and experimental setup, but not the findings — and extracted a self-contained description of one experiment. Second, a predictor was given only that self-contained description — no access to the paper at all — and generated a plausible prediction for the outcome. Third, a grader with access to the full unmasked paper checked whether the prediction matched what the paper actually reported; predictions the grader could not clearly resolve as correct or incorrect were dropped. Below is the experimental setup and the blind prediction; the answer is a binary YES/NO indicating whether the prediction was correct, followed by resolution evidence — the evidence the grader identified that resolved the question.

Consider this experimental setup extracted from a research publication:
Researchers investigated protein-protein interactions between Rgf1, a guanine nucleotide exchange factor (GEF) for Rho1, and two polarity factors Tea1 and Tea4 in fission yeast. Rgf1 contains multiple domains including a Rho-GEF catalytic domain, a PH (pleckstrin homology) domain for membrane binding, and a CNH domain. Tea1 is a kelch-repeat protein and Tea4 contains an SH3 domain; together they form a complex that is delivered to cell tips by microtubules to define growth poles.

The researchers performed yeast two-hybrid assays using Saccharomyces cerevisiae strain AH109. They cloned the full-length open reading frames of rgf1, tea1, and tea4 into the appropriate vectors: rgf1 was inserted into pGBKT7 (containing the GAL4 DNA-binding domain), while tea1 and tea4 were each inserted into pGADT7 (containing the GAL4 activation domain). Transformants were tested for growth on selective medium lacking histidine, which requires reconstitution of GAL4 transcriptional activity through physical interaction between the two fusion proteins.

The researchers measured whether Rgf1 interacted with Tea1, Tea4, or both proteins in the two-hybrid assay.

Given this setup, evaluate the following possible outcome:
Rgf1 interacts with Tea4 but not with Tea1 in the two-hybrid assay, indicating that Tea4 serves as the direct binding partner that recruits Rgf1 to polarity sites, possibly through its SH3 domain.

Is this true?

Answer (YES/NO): YES